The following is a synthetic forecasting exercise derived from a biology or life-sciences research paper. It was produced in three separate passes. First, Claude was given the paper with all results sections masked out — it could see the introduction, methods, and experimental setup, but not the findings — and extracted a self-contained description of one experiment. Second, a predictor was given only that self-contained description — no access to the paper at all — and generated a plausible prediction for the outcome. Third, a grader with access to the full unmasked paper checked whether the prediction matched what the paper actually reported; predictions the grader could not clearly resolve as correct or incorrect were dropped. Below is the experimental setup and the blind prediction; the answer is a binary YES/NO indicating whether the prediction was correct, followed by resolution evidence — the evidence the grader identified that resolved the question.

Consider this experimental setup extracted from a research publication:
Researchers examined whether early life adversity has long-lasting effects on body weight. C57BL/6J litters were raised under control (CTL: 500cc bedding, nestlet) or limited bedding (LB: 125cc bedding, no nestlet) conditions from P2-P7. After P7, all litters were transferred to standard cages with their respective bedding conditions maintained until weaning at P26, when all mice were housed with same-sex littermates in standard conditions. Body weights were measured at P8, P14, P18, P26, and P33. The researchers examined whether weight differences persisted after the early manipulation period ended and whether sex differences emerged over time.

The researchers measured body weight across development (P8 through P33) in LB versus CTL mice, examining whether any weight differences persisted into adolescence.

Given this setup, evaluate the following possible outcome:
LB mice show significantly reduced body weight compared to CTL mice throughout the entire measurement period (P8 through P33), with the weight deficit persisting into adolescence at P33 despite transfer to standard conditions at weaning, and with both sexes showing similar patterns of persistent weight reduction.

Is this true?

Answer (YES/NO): NO